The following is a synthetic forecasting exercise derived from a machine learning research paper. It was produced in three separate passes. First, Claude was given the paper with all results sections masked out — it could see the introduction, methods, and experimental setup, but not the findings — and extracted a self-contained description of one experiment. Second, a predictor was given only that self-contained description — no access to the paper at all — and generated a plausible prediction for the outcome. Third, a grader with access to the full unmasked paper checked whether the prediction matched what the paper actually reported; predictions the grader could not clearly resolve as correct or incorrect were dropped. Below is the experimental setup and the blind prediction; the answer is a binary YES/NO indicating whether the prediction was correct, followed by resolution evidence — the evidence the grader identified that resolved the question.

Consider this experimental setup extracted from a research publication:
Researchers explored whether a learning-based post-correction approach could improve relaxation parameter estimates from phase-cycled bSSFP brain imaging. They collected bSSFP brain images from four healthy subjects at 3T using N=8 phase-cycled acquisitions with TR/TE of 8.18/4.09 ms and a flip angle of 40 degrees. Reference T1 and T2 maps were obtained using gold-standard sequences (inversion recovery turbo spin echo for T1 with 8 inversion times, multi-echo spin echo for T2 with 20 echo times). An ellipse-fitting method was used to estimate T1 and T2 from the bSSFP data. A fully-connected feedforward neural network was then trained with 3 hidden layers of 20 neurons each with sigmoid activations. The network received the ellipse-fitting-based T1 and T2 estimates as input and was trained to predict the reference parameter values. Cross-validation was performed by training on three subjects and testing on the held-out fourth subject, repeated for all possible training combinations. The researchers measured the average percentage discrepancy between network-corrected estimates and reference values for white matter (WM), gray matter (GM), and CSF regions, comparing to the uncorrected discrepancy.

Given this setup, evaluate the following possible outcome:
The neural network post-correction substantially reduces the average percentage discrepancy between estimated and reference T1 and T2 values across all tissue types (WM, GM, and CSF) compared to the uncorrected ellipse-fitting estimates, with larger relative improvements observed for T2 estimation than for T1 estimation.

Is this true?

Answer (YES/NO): NO